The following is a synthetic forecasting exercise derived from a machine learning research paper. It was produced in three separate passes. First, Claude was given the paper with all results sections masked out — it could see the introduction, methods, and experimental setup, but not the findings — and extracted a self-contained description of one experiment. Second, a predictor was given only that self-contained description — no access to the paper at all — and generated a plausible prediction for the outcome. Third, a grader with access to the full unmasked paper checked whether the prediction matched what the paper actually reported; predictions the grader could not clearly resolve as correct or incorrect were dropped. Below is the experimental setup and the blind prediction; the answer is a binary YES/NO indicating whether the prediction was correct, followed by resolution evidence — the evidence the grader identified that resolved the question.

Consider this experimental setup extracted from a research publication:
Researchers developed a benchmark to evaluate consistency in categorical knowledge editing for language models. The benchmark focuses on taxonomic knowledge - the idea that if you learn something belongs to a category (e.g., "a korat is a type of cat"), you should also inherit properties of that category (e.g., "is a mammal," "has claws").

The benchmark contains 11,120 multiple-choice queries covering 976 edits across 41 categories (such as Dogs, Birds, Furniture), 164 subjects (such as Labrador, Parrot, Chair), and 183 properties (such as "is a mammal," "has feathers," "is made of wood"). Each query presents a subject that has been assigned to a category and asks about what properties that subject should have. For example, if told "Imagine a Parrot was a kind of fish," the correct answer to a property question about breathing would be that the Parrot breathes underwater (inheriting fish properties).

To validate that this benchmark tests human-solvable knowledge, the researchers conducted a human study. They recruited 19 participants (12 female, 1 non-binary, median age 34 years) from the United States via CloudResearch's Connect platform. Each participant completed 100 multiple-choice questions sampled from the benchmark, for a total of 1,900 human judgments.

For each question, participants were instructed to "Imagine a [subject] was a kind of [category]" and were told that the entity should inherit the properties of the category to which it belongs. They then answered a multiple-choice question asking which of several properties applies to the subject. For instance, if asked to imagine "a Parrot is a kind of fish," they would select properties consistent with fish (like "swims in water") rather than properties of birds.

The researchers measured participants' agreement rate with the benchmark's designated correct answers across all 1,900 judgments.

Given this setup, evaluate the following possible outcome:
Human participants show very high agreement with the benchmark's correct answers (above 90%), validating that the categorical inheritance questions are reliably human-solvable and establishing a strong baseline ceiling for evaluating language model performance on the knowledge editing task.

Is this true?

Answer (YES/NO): NO